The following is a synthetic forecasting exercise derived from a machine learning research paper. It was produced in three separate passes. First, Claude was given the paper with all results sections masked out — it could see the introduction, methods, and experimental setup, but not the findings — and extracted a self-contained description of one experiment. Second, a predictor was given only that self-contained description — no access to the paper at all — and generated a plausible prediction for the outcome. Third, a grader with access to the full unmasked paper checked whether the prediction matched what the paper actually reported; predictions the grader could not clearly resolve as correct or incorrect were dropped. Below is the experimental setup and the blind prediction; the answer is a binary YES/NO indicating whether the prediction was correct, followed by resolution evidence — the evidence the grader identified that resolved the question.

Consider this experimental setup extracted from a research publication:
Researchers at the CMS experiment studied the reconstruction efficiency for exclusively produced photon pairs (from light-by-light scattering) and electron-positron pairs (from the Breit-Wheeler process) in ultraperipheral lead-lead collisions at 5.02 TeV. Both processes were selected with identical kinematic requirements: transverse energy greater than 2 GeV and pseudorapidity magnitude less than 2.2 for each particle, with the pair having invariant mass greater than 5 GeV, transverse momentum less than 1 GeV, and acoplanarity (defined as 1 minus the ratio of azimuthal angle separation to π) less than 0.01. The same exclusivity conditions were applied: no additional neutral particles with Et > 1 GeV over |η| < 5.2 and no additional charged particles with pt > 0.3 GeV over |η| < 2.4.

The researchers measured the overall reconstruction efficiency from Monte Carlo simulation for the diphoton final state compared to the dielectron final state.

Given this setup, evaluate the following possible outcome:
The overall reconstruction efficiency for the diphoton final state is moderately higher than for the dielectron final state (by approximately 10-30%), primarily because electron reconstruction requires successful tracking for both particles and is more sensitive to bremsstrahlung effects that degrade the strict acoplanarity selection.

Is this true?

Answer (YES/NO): NO